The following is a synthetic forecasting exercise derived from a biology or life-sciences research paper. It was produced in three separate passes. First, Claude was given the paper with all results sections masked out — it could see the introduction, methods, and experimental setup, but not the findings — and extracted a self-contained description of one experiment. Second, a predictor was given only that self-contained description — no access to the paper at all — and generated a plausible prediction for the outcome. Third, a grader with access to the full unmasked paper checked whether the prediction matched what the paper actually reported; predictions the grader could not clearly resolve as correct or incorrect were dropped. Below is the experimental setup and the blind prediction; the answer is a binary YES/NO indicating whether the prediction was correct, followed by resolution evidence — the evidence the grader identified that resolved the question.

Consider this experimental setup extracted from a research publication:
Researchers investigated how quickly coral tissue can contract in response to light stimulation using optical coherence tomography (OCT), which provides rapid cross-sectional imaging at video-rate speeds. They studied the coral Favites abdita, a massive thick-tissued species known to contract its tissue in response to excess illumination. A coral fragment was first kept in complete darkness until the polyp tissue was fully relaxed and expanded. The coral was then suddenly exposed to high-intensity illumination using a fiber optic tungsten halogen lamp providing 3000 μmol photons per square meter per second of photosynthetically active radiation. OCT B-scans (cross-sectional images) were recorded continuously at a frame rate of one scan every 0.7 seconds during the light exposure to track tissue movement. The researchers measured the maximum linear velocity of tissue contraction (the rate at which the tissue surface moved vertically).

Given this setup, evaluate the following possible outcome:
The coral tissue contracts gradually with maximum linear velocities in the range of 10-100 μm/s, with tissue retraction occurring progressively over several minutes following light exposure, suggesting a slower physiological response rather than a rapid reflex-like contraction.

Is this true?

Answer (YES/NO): NO